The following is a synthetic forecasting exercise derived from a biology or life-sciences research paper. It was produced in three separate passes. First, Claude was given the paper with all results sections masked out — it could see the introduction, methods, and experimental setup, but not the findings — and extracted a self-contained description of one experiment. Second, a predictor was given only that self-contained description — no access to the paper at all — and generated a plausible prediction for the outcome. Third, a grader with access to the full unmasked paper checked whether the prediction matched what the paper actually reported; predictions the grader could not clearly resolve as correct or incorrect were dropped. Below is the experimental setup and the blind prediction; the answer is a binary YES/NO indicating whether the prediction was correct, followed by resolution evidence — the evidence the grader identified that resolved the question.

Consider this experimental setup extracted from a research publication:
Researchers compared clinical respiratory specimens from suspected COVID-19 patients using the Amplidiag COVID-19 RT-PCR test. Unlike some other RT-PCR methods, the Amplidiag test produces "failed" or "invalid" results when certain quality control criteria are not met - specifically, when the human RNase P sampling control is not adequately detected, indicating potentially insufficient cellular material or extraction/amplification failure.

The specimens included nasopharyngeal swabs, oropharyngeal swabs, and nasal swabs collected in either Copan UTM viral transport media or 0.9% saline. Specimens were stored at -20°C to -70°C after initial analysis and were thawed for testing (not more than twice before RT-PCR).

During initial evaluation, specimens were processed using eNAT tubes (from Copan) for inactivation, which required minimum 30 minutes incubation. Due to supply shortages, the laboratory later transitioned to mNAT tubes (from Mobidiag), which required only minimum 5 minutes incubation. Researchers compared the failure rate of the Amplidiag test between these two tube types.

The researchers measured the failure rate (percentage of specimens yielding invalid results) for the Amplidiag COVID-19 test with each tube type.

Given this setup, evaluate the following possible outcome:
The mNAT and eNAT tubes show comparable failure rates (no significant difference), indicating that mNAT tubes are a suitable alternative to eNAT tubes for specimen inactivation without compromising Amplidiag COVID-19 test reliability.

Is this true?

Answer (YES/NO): NO